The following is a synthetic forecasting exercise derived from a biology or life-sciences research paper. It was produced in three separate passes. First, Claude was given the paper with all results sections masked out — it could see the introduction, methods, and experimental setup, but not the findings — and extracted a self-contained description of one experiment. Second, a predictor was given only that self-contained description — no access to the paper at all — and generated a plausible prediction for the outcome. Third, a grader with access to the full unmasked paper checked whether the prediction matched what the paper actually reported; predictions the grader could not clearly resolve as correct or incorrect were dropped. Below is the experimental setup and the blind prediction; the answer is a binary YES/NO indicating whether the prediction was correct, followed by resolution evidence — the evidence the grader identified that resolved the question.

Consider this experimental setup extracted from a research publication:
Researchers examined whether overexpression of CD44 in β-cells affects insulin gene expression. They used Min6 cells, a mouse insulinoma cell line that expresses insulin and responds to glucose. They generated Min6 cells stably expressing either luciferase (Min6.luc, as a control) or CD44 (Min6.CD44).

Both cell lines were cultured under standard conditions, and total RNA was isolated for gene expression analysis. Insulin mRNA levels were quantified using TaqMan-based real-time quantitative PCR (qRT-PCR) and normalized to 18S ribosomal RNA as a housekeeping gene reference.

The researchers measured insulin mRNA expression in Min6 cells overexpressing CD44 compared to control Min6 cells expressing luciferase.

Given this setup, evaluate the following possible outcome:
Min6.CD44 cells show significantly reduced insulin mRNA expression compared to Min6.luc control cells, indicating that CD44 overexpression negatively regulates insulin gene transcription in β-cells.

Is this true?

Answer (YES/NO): YES